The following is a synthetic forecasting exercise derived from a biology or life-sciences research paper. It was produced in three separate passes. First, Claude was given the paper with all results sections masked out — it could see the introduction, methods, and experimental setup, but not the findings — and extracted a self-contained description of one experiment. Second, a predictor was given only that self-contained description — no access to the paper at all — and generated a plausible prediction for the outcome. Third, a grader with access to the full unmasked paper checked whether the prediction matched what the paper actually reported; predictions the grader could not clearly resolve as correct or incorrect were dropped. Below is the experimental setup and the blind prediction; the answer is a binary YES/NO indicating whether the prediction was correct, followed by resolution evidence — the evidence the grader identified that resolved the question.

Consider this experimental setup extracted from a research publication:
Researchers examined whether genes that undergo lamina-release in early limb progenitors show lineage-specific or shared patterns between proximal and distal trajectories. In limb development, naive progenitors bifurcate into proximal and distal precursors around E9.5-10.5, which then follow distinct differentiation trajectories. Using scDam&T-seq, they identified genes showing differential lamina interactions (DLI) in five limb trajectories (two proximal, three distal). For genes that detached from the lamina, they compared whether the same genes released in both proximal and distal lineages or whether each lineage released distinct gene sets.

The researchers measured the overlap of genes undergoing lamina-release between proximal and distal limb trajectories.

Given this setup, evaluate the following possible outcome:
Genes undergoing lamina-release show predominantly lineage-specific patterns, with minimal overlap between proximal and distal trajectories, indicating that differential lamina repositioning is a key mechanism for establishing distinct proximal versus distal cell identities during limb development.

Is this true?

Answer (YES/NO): NO